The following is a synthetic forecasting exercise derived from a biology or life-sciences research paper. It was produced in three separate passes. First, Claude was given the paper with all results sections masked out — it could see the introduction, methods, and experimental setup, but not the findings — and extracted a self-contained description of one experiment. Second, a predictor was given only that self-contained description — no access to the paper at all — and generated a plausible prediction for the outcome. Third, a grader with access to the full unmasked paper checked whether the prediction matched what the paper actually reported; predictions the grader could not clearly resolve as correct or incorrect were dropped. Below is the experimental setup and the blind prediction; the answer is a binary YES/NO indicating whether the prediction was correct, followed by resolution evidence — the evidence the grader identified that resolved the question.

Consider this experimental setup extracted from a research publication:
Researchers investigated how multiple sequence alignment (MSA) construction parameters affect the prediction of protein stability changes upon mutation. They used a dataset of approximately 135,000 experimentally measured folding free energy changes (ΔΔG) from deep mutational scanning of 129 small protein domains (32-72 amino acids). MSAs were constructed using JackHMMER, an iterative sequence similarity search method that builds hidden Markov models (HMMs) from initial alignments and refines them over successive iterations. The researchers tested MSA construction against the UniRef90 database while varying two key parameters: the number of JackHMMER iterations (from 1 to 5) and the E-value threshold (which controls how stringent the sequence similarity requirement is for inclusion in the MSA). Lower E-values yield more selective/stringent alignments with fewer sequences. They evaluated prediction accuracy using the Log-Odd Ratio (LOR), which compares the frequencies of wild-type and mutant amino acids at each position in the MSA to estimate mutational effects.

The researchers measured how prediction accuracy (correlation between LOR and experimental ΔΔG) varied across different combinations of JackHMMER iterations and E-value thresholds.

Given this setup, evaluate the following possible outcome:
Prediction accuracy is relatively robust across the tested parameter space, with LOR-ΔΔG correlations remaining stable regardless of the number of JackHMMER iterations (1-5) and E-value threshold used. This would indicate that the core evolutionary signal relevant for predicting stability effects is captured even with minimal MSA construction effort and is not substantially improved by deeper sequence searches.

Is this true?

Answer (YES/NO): NO